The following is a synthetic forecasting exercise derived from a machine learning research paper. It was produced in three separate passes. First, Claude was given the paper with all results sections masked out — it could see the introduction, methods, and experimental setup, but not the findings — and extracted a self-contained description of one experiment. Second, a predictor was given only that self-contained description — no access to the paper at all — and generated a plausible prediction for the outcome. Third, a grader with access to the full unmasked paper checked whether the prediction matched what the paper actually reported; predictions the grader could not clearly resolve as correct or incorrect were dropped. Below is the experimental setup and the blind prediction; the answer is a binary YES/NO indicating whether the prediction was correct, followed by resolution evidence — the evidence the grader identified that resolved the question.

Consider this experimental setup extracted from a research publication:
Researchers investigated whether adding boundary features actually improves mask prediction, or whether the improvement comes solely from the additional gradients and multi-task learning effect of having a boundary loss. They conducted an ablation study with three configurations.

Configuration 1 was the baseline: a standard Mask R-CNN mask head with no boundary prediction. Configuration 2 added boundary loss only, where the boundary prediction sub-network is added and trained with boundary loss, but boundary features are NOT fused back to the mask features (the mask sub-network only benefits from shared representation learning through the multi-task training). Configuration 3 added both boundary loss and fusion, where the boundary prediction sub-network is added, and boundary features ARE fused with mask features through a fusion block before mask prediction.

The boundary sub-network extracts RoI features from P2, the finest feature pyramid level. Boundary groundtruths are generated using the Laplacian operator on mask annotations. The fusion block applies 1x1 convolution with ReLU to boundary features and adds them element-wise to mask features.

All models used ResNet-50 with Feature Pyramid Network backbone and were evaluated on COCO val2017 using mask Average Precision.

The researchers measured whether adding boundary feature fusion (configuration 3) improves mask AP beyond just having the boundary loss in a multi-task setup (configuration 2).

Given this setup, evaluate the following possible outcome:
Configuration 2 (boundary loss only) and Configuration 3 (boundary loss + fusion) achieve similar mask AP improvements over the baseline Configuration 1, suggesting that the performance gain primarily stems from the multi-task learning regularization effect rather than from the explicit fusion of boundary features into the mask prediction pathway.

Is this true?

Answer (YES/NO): NO